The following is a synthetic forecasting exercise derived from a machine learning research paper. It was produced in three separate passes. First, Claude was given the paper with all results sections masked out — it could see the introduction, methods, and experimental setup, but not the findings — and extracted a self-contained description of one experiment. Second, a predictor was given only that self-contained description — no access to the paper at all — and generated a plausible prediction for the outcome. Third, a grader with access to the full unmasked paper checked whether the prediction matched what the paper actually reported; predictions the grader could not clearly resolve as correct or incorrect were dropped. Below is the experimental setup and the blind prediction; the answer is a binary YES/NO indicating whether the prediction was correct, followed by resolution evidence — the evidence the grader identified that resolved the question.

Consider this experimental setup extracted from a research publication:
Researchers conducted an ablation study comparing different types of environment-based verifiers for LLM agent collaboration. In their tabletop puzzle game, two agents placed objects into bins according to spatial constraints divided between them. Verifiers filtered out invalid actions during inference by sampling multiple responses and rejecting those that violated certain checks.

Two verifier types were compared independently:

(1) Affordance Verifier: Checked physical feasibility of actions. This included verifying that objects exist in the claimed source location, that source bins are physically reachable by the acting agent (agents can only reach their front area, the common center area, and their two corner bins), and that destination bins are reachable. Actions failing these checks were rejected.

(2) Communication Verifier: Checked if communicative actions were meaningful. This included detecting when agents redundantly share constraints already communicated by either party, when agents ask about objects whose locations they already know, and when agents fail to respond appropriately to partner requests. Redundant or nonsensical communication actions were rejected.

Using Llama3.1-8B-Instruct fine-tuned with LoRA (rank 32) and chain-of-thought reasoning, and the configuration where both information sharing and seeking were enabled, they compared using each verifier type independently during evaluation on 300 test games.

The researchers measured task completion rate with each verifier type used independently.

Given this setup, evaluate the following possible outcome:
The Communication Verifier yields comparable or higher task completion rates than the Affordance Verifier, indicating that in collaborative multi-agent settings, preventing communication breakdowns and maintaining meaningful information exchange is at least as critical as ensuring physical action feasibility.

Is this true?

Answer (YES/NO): YES